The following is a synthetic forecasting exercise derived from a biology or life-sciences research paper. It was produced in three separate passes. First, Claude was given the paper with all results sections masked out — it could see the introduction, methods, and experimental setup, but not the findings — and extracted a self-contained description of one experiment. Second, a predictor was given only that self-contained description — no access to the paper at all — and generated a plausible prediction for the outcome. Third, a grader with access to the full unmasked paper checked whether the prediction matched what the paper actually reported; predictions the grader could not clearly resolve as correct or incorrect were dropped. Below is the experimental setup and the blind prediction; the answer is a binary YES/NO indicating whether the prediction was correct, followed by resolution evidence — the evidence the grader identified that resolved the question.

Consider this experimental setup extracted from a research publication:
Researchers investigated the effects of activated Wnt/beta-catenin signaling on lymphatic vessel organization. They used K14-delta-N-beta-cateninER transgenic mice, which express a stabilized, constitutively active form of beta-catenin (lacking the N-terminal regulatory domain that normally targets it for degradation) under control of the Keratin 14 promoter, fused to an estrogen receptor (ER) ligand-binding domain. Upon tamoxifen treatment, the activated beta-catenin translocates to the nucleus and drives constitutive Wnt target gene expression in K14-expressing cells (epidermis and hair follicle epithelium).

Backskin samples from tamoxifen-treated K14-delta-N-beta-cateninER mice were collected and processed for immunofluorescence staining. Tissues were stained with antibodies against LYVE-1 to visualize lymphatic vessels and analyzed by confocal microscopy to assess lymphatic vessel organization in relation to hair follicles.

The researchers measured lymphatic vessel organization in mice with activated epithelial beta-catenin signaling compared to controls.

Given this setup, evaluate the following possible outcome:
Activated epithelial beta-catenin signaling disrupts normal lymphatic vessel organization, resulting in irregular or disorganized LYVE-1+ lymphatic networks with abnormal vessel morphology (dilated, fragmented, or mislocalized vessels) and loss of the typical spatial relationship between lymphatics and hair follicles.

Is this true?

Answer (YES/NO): NO